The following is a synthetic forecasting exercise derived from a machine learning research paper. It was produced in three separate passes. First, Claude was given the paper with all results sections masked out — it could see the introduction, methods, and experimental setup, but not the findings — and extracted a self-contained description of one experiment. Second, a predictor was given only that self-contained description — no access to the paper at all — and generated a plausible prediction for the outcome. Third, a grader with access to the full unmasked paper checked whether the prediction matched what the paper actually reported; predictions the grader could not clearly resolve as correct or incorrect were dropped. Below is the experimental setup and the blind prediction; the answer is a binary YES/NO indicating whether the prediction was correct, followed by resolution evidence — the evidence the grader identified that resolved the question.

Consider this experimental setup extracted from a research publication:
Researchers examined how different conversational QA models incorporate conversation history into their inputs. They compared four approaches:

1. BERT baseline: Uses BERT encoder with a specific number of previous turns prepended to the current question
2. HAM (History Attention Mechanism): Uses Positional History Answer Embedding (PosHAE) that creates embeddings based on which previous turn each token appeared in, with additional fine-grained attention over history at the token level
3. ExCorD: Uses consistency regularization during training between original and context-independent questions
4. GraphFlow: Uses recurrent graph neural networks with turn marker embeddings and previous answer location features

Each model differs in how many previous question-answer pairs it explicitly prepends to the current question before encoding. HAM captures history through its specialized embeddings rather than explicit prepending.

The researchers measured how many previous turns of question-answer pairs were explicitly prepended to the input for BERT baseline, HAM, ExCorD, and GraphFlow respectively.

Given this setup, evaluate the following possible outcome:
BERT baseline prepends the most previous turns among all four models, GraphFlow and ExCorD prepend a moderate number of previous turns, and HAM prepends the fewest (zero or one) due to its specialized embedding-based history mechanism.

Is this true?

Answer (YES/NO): NO